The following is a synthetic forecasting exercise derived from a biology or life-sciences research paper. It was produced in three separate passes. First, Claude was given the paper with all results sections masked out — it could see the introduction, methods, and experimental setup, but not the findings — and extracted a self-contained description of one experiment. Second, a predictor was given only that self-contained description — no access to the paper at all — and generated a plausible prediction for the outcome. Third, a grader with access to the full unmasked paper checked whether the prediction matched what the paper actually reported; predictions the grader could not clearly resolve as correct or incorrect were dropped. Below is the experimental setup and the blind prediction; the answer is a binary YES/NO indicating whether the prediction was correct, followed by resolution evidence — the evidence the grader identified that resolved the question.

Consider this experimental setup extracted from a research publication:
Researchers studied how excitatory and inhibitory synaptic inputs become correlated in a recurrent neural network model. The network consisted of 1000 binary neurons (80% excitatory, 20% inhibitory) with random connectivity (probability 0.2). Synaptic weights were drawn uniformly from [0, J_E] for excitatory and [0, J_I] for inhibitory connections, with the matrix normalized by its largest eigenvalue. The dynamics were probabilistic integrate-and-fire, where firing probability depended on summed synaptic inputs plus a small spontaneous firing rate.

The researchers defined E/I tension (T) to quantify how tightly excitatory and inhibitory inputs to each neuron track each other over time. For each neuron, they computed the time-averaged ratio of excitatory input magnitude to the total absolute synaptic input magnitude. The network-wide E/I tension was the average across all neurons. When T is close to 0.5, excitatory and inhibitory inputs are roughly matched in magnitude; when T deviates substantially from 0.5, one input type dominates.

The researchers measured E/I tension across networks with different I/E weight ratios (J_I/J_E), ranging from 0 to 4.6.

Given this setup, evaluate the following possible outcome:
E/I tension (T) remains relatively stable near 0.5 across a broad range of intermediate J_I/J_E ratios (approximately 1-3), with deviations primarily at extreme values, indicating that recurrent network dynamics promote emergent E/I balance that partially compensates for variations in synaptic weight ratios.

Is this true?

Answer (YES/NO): NO